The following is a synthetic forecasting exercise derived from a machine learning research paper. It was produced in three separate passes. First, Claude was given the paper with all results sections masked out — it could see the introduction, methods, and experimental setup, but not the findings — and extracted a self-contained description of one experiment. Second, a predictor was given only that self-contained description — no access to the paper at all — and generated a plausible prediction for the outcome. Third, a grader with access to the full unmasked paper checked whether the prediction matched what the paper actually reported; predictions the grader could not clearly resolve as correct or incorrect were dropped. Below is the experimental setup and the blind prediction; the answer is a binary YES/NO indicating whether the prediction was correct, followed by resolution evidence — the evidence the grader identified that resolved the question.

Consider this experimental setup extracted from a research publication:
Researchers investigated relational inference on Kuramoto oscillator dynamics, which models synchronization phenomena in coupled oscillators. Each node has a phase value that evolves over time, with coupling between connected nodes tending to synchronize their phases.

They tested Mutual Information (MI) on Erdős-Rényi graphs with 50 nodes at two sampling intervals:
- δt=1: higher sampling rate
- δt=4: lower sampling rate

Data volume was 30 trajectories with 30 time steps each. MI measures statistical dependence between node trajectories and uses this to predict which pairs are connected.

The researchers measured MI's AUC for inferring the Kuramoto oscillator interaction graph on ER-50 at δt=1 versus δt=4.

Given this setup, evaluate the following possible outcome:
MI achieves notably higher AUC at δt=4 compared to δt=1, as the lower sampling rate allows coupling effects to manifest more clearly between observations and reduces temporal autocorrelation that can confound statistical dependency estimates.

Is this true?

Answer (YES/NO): YES